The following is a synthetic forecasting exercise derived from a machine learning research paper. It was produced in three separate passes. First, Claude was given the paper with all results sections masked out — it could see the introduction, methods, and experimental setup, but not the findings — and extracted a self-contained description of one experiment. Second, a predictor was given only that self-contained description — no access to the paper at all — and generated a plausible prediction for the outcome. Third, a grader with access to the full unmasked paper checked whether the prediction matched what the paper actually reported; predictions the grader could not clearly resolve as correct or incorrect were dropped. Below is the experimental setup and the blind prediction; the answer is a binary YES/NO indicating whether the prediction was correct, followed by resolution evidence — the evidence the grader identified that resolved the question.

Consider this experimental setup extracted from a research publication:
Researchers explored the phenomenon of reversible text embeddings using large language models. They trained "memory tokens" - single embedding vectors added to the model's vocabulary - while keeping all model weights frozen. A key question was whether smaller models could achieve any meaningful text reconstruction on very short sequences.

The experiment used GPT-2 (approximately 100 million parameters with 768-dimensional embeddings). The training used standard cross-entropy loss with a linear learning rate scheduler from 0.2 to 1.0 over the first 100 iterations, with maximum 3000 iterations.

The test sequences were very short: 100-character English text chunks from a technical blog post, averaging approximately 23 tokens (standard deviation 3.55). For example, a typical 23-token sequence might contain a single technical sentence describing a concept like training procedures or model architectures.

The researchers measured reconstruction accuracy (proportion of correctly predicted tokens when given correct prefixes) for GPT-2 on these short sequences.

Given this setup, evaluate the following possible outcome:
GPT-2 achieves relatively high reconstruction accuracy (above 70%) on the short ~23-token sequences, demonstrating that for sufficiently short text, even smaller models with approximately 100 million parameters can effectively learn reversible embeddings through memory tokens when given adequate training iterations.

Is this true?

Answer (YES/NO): NO